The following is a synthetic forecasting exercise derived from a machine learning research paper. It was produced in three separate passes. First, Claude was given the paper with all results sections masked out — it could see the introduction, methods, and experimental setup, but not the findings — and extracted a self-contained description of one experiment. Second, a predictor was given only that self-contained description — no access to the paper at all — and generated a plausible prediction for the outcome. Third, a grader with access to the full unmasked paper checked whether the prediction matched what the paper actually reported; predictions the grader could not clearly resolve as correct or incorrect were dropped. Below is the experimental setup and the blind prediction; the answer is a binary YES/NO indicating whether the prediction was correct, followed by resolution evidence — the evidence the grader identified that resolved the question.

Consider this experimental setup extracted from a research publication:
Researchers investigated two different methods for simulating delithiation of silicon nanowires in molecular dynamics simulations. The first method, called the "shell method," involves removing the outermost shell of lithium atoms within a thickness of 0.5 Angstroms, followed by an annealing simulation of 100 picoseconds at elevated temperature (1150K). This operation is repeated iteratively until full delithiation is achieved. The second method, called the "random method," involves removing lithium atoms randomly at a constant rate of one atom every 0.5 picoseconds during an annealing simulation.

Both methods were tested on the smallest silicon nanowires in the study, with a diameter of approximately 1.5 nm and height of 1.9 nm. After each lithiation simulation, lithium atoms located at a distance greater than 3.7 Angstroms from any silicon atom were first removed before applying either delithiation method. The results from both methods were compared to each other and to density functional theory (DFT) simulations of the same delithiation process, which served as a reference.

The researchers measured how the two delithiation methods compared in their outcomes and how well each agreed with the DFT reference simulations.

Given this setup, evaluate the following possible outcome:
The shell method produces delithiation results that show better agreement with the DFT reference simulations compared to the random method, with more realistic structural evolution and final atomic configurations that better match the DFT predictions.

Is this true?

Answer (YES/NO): NO